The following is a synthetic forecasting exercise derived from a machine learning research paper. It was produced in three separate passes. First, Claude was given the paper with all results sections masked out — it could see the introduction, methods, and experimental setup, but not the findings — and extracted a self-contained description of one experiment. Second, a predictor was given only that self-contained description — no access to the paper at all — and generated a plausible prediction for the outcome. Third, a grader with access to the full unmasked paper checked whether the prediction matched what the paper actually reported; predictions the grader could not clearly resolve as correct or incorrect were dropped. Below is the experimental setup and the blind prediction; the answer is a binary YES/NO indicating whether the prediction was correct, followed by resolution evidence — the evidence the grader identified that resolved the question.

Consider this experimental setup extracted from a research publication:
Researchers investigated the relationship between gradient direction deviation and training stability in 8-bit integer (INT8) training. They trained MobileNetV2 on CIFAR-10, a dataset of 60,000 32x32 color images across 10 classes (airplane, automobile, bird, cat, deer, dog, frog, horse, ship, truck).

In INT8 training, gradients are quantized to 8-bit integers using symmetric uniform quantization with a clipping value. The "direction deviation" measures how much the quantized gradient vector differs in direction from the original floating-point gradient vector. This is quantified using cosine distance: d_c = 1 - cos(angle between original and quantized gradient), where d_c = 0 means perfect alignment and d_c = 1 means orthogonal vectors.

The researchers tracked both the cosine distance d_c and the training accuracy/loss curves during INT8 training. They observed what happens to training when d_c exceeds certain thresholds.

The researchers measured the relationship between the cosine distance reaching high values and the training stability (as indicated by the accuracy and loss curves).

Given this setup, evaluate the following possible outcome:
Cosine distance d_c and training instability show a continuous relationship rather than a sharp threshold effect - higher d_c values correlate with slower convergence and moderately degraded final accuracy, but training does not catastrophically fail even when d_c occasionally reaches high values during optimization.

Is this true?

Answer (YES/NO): NO